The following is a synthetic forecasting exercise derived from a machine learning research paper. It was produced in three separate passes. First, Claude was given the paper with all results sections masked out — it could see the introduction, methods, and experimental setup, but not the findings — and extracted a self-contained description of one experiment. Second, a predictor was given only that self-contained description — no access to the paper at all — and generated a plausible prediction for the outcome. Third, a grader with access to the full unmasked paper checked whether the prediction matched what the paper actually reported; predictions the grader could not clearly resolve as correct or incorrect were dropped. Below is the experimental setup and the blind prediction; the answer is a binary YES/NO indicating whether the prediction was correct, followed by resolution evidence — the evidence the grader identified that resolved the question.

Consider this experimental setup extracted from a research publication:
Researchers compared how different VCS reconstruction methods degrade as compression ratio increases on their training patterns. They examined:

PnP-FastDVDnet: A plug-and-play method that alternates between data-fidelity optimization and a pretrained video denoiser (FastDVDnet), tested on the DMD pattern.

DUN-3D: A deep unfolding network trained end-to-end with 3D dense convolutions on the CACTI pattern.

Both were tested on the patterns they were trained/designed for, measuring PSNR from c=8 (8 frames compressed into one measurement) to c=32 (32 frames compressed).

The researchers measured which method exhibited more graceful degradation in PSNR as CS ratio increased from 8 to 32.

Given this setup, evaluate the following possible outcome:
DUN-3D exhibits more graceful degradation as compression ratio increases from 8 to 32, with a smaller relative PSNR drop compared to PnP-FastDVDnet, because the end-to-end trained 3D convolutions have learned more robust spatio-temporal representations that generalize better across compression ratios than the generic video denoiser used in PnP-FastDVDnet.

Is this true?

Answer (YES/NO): NO